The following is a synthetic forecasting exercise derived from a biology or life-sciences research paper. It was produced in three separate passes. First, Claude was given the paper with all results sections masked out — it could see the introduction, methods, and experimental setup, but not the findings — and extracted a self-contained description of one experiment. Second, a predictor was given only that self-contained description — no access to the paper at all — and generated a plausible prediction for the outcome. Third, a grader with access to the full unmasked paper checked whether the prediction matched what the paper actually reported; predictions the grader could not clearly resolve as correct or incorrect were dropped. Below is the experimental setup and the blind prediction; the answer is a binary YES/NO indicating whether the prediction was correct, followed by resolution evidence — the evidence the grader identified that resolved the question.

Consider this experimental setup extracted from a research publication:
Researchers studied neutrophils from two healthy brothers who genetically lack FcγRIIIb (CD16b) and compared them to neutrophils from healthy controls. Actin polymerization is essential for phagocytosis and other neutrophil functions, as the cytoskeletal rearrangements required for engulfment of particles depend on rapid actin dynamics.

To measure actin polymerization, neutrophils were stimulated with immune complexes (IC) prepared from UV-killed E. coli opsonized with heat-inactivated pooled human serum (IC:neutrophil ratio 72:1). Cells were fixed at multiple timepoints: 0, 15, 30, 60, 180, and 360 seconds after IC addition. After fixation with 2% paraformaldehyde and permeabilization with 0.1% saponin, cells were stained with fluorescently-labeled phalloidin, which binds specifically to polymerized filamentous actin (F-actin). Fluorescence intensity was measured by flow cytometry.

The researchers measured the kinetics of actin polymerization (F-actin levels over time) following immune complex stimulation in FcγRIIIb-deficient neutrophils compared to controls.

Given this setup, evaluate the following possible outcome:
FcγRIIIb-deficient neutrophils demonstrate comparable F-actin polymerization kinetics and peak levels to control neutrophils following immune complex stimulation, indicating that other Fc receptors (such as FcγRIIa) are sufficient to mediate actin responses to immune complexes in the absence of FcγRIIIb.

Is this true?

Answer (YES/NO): NO